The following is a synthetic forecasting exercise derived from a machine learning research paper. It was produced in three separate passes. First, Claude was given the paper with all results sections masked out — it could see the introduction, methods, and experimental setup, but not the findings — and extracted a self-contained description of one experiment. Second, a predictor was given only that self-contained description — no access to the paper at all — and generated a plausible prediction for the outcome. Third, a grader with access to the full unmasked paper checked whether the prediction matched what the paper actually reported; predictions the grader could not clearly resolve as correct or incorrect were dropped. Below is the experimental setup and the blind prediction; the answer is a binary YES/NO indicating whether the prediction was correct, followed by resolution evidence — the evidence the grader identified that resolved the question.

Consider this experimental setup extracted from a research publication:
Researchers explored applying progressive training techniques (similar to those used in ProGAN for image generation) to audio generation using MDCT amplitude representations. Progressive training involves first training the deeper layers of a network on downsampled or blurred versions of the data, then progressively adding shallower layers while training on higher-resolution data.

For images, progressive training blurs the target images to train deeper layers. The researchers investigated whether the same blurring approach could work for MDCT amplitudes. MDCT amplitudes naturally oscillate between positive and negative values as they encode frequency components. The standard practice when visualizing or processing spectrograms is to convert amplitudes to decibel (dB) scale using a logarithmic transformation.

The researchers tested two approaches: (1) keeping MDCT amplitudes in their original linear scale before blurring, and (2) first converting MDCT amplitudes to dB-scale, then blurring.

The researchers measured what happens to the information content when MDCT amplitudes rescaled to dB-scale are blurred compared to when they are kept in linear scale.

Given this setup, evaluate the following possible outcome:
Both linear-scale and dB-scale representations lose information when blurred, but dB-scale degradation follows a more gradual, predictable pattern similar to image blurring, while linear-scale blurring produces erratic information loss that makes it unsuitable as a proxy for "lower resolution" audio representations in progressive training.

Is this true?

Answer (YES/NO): NO